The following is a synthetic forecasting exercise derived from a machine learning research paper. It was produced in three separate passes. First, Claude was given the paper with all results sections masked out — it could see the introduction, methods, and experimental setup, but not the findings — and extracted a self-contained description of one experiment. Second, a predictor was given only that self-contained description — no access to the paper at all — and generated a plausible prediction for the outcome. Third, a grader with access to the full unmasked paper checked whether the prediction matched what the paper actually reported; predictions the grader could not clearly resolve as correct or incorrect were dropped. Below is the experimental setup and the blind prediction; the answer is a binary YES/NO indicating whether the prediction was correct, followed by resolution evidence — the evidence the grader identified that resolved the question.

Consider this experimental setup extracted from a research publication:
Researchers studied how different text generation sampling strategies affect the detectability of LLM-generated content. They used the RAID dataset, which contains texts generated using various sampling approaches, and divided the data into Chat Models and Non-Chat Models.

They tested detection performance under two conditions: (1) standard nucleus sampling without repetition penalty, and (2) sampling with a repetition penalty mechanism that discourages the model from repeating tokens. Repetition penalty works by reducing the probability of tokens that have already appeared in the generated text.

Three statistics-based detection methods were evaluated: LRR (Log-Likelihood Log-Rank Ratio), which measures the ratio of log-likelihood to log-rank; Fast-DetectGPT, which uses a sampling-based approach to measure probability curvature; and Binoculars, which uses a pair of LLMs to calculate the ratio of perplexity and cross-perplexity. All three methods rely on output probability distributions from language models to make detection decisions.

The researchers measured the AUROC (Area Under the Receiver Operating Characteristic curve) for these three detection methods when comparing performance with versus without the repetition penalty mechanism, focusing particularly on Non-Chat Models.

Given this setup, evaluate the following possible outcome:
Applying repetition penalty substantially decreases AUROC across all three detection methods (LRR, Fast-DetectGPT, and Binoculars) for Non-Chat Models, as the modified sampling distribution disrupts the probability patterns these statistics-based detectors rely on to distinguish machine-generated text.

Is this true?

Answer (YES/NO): YES